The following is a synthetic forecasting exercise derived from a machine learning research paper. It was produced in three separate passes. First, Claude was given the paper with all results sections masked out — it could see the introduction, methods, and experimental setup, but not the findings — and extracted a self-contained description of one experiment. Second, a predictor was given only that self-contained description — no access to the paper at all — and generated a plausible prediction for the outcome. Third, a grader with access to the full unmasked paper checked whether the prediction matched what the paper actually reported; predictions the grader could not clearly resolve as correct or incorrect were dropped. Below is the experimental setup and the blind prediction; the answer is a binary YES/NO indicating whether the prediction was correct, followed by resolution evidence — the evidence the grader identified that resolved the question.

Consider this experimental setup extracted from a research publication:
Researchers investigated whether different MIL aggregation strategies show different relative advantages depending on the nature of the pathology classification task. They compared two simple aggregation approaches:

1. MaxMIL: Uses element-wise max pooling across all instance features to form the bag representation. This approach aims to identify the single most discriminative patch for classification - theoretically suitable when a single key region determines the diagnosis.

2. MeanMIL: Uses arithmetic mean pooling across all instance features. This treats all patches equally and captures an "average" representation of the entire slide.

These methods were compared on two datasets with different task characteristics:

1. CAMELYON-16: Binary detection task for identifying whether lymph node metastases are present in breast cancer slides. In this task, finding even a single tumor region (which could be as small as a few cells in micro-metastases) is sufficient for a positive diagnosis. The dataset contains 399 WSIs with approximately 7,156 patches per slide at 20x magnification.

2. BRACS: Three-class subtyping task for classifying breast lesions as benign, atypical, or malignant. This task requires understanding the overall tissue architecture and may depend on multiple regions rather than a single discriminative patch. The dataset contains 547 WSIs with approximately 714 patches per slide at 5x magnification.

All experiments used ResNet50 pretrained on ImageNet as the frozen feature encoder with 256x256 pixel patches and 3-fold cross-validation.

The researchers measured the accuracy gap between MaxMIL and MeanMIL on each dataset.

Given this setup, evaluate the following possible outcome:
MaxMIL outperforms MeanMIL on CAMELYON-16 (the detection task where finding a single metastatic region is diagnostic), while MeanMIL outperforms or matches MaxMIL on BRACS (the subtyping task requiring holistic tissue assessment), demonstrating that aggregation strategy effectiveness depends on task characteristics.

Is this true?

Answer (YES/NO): NO